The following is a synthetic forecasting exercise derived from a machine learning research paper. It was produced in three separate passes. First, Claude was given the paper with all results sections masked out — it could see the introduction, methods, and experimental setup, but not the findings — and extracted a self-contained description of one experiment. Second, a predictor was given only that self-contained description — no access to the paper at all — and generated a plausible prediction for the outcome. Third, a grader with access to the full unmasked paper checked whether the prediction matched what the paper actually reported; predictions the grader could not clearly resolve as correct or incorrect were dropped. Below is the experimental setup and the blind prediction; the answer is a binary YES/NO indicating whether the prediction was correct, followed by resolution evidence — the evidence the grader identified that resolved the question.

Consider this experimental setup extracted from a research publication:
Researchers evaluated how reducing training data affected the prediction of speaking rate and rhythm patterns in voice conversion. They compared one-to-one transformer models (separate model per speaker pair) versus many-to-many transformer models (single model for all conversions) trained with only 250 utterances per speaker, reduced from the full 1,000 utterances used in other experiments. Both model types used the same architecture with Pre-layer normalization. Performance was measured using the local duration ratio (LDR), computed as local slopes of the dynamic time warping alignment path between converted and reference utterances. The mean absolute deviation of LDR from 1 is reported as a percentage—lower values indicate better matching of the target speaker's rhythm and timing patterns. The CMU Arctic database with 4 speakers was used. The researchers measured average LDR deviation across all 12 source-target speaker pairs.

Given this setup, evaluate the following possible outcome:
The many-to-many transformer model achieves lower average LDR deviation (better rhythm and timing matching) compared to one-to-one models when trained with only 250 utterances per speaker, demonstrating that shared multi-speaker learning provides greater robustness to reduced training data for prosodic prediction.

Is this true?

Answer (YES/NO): YES